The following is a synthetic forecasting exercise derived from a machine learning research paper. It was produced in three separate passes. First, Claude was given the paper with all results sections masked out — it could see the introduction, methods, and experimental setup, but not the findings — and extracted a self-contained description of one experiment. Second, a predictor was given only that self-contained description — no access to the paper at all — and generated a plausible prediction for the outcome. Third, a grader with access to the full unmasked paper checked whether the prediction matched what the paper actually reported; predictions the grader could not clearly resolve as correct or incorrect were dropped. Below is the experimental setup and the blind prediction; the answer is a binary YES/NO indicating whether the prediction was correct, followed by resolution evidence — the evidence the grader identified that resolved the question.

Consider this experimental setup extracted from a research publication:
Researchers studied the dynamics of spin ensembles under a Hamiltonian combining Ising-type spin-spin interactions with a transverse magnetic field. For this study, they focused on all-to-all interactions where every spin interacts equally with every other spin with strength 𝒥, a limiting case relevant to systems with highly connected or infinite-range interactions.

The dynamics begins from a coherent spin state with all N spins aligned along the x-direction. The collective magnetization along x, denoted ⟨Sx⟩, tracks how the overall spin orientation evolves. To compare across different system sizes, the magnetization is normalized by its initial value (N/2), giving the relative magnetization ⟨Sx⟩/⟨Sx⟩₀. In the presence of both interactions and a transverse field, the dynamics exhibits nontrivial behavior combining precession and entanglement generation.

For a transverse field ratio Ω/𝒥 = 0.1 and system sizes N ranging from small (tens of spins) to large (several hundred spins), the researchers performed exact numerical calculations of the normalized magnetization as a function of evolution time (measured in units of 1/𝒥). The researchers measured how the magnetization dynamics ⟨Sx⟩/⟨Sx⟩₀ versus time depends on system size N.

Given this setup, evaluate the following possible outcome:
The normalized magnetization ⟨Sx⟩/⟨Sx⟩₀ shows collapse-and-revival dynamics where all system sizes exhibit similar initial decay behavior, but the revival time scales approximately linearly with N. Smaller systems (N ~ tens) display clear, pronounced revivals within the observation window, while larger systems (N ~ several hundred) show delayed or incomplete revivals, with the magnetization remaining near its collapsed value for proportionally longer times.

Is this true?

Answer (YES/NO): NO